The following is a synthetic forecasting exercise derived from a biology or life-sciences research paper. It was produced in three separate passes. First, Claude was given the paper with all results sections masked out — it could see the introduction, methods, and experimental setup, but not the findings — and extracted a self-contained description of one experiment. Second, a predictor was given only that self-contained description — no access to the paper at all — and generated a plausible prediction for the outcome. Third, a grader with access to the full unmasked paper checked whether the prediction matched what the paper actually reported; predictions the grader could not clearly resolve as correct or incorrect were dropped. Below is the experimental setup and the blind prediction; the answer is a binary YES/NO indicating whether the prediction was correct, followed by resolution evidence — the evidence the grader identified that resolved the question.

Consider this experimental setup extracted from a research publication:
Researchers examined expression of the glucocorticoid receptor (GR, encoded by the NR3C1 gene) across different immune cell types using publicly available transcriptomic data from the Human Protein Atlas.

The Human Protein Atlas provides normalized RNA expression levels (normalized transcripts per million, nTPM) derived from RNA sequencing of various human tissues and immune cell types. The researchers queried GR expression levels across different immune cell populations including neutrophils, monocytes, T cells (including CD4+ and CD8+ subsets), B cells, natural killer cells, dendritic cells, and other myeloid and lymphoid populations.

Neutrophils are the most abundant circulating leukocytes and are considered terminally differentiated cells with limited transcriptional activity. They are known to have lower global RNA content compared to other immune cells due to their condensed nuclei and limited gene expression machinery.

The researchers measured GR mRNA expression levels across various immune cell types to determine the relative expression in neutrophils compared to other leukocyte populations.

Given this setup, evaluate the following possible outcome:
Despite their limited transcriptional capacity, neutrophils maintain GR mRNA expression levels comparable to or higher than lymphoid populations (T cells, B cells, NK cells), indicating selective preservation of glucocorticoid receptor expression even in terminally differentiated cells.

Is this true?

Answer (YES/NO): YES